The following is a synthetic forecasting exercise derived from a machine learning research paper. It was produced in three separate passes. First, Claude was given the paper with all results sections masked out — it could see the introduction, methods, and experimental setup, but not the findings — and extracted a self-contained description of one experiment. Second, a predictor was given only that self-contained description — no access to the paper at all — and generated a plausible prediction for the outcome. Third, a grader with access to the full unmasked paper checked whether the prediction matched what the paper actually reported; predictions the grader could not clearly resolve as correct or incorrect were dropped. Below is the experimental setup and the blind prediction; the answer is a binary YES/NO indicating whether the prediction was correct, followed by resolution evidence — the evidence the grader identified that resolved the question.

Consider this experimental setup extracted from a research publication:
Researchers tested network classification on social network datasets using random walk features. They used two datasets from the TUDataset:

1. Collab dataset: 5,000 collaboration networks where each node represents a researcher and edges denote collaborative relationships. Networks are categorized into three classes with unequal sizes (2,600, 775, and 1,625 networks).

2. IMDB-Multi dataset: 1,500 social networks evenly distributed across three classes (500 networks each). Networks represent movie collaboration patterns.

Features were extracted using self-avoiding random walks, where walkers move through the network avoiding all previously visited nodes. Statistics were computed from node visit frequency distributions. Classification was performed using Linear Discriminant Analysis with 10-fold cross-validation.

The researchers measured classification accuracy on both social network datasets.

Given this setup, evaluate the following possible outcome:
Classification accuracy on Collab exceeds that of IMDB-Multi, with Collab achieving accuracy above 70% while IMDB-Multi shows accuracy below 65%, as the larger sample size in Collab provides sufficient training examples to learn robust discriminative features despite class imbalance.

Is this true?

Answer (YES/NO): NO